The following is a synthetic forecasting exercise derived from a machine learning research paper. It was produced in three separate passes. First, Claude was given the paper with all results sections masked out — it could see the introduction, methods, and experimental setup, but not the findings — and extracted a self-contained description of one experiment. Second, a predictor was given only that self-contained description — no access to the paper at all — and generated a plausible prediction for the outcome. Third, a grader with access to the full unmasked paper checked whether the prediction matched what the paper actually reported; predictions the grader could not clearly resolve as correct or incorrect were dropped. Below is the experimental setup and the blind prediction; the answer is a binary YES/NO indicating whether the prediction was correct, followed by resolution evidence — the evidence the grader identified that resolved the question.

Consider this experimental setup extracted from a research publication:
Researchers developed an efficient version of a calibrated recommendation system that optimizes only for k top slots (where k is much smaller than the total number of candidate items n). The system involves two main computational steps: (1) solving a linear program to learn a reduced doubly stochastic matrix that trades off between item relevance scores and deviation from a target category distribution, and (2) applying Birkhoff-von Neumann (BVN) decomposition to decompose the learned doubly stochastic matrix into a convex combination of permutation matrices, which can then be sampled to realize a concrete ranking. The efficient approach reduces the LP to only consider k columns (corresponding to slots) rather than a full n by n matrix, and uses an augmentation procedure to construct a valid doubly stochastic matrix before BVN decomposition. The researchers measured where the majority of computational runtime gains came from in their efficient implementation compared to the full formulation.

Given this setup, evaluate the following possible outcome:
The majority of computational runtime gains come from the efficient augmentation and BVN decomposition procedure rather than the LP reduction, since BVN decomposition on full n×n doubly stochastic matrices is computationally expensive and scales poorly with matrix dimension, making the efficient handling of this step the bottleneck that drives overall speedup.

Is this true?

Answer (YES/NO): NO